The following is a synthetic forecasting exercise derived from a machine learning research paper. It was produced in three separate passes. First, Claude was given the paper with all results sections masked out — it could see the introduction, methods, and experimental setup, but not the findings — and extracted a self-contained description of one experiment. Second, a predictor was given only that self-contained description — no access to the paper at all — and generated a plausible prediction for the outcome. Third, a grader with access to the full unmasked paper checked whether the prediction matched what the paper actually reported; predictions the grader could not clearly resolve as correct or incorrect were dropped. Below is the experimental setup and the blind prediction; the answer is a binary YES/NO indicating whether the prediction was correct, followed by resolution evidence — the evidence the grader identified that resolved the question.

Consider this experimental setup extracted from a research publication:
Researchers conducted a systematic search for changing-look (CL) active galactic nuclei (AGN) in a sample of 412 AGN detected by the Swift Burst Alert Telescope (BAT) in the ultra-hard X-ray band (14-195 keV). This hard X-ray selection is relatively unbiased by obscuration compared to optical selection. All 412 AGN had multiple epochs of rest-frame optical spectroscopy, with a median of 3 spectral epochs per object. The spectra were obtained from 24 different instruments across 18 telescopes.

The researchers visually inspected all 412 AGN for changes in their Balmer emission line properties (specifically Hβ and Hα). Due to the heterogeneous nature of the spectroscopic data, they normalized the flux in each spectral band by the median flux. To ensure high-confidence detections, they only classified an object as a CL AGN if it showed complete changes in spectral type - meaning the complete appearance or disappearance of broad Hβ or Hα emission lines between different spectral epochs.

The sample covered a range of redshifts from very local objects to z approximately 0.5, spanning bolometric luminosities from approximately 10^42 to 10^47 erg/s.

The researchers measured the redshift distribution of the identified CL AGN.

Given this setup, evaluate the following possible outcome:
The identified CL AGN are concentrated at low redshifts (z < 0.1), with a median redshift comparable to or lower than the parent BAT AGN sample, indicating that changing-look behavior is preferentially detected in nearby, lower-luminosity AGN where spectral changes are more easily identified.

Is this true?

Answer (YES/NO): YES